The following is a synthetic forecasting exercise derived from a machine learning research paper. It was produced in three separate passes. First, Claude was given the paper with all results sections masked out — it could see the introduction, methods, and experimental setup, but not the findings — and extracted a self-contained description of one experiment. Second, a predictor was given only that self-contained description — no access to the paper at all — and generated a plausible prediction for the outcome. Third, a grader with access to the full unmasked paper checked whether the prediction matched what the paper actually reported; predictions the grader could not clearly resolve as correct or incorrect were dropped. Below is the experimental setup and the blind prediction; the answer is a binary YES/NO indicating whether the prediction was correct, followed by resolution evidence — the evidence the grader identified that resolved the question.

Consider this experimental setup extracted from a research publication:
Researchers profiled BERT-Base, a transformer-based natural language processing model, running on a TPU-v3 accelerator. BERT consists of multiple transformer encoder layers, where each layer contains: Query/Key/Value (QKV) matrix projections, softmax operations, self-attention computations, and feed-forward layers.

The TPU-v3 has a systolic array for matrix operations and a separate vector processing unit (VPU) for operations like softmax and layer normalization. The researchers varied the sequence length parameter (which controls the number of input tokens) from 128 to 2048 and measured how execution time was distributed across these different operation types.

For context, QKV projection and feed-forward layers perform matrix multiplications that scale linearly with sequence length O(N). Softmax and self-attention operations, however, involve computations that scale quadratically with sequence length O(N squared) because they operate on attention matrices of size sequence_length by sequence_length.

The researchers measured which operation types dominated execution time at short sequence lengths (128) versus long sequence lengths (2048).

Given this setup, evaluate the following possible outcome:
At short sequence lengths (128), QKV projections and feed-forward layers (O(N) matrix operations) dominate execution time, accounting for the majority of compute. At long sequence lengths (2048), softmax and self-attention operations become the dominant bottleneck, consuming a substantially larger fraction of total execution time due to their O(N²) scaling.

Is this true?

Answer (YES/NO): YES